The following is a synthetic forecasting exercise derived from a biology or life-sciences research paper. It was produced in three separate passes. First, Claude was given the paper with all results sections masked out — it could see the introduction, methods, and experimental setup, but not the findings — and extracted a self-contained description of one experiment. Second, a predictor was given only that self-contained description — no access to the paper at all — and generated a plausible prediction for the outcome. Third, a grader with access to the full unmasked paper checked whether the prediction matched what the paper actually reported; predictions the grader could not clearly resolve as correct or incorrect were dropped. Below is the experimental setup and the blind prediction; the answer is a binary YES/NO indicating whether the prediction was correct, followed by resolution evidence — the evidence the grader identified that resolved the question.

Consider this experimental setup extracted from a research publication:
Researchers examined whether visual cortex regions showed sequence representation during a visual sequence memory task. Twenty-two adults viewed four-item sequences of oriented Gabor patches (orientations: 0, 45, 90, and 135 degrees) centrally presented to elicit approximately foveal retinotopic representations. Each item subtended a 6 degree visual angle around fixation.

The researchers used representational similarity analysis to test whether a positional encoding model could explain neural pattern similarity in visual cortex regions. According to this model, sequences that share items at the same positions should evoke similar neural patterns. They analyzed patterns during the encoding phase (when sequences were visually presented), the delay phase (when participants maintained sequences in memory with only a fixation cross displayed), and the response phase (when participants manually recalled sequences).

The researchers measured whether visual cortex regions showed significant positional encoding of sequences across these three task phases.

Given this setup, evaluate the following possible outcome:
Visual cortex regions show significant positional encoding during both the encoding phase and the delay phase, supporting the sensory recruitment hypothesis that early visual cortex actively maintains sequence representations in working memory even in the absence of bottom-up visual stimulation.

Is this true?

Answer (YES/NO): NO